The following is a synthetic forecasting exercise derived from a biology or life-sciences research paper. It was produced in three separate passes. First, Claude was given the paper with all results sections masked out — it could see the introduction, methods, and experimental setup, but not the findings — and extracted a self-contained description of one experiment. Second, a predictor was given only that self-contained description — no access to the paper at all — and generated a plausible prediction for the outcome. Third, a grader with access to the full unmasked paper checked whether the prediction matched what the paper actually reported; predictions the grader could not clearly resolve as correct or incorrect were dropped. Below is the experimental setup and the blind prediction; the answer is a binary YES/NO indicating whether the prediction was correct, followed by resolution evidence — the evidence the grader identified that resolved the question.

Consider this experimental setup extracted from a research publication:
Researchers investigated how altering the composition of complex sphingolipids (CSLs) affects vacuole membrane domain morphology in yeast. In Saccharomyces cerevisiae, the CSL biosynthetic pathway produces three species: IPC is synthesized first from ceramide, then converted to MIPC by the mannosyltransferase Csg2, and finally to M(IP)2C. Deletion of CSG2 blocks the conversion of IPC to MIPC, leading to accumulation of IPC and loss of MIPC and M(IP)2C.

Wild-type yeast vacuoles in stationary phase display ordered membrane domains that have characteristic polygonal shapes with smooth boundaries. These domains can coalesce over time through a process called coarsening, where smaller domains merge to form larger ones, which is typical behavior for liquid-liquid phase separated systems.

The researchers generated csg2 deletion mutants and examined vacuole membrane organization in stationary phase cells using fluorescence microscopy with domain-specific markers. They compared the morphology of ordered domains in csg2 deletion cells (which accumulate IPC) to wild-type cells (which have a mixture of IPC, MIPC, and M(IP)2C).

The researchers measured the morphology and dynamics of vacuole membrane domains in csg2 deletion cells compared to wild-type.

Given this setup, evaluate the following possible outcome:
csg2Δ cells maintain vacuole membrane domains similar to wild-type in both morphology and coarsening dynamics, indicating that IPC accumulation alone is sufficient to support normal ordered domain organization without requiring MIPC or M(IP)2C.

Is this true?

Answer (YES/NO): NO